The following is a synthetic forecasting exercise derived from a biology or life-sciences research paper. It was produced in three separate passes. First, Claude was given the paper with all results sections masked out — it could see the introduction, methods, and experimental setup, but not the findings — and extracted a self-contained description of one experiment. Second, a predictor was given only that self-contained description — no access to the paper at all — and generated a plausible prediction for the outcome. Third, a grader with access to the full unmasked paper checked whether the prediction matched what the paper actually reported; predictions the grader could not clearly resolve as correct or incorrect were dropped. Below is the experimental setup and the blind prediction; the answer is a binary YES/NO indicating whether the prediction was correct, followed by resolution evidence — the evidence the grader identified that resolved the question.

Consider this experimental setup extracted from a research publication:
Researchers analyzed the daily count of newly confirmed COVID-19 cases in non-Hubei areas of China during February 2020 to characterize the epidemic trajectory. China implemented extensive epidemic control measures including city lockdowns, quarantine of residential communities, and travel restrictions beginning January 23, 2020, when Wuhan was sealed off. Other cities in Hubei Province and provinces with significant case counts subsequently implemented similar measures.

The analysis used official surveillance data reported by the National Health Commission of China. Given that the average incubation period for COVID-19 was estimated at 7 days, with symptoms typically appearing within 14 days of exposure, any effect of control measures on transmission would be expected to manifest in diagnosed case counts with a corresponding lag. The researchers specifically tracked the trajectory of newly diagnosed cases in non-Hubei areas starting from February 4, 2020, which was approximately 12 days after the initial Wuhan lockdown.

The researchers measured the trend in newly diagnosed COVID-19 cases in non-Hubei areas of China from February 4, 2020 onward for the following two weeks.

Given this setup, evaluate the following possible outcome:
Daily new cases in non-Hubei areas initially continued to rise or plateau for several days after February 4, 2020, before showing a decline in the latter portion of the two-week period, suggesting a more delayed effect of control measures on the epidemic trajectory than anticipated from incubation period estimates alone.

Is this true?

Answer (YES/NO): NO